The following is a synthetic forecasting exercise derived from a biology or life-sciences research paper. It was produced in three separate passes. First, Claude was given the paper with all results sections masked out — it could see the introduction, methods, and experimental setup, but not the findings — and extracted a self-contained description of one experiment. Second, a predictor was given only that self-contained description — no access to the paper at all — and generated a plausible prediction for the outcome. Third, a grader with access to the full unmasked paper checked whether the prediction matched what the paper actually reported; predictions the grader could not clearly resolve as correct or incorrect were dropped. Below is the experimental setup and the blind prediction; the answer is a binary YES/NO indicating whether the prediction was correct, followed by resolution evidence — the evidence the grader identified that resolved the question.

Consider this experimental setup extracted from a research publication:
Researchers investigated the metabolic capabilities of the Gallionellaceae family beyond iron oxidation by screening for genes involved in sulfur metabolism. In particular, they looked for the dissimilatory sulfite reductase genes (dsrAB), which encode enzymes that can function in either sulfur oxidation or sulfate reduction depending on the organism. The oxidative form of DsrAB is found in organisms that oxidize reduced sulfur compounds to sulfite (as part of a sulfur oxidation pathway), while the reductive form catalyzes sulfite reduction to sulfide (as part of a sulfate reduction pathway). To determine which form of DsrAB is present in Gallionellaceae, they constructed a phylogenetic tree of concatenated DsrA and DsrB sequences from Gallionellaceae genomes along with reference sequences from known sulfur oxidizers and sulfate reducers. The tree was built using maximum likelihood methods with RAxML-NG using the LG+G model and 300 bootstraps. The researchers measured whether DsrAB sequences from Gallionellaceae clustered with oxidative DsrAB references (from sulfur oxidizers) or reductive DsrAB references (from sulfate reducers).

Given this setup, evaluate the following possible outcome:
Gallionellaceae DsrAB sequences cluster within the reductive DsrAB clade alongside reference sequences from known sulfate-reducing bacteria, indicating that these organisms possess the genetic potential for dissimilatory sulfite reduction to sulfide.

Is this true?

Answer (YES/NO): NO